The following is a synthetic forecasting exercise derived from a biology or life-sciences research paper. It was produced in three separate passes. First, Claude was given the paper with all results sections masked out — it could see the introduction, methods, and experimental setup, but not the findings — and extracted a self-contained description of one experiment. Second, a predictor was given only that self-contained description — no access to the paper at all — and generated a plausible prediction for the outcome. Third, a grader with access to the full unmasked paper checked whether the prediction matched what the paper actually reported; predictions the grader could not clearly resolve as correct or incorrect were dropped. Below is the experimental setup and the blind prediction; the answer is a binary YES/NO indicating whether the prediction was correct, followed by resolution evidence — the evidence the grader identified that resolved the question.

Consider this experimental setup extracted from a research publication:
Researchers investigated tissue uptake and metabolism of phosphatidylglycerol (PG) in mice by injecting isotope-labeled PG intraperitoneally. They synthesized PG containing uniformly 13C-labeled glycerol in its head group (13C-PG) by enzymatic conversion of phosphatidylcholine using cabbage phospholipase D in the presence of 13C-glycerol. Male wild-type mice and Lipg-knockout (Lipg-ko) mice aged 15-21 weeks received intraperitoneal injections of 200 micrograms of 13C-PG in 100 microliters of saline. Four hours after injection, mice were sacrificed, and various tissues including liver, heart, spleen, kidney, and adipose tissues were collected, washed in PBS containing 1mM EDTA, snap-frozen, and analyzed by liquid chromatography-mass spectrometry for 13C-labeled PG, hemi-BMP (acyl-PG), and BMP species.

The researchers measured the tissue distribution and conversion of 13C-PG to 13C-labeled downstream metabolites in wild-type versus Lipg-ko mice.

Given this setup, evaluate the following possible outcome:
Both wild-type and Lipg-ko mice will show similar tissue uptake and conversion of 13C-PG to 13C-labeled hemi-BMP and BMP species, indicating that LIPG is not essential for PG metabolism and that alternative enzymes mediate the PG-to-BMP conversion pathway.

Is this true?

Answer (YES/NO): NO